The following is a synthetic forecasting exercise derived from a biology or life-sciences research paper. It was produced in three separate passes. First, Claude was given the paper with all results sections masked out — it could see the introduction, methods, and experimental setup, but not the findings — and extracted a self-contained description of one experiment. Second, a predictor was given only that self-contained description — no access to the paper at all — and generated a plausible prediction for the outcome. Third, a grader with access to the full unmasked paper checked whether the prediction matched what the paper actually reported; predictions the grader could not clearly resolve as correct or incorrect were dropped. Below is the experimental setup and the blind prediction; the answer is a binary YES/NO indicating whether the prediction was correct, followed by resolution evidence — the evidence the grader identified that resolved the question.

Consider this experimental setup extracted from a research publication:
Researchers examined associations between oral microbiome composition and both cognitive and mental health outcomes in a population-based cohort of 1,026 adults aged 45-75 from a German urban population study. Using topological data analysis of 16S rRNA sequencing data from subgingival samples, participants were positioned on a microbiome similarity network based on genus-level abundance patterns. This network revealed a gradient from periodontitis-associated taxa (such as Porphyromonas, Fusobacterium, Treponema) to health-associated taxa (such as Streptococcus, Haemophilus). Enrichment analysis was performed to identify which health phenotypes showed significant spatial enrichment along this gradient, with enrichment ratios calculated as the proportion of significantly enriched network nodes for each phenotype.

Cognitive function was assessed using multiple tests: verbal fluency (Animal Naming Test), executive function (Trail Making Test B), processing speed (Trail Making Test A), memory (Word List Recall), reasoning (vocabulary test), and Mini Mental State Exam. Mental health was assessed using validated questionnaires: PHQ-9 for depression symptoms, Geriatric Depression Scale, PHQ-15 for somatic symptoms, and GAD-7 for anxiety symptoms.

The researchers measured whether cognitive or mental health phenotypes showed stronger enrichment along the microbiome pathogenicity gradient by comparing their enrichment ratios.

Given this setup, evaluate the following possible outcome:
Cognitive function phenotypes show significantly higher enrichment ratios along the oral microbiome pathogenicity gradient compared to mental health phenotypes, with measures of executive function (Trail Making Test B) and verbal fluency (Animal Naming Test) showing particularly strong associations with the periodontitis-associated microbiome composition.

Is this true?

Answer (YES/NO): NO